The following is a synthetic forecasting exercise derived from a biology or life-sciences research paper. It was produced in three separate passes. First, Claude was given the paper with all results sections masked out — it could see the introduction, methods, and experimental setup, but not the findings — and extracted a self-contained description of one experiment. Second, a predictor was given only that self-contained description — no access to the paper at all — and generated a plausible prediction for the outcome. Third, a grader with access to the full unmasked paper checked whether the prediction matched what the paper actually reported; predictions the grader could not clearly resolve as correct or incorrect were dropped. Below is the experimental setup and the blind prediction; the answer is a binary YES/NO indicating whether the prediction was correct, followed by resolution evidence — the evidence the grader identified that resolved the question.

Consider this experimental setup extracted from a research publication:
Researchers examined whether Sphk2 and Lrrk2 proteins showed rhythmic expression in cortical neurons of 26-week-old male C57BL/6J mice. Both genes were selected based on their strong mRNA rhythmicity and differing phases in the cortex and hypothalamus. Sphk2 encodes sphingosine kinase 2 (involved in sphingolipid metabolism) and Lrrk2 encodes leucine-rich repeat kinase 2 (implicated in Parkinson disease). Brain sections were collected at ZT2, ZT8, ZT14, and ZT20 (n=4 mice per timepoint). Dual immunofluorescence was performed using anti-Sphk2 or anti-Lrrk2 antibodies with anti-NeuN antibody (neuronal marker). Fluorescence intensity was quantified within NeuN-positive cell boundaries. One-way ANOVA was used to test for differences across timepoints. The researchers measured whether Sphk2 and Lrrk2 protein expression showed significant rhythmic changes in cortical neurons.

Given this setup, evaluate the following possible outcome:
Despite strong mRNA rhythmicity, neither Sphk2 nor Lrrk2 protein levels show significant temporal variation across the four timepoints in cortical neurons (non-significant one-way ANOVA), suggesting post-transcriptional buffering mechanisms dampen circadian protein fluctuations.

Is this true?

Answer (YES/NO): YES